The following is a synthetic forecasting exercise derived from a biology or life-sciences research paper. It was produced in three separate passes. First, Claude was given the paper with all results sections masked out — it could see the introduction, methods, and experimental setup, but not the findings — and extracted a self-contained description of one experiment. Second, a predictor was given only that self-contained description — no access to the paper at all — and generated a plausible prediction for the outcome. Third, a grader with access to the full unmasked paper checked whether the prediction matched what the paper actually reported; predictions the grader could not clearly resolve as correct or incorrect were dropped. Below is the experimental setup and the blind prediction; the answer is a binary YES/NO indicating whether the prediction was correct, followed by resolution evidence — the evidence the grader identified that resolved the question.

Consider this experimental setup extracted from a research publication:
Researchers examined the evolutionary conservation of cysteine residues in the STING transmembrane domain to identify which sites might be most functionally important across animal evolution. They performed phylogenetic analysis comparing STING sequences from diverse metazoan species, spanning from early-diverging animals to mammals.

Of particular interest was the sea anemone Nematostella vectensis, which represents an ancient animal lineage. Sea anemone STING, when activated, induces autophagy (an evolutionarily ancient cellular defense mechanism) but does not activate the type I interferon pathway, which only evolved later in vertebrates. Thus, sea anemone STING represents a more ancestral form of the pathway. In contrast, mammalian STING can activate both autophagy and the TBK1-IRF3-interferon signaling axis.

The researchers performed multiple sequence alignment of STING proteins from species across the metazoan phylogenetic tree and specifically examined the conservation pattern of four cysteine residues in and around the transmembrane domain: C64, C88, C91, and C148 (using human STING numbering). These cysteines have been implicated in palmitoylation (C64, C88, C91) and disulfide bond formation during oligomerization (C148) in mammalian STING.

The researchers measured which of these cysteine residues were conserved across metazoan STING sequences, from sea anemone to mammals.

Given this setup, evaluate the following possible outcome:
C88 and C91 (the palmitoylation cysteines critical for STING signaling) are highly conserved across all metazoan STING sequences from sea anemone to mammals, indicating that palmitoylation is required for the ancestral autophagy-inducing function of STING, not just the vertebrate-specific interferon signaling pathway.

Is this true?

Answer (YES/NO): NO